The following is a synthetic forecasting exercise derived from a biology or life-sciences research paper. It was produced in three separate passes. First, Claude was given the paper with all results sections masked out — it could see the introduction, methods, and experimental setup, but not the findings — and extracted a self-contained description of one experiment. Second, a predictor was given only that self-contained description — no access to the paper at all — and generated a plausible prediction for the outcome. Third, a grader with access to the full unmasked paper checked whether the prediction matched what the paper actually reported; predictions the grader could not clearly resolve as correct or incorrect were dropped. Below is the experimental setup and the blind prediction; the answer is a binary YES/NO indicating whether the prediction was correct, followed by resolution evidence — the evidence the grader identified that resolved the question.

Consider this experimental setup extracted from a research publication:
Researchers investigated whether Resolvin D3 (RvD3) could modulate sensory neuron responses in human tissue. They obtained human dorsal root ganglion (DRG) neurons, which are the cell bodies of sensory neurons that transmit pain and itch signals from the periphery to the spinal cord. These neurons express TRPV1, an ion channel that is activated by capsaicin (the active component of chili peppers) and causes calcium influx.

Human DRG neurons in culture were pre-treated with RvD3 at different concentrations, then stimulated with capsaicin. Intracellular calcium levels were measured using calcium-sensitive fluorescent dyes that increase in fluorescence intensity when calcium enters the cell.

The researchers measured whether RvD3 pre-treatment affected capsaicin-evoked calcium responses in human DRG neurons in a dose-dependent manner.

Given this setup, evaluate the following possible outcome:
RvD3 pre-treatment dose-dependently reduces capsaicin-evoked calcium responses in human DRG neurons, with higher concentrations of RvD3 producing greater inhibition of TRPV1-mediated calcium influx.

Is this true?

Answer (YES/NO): YES